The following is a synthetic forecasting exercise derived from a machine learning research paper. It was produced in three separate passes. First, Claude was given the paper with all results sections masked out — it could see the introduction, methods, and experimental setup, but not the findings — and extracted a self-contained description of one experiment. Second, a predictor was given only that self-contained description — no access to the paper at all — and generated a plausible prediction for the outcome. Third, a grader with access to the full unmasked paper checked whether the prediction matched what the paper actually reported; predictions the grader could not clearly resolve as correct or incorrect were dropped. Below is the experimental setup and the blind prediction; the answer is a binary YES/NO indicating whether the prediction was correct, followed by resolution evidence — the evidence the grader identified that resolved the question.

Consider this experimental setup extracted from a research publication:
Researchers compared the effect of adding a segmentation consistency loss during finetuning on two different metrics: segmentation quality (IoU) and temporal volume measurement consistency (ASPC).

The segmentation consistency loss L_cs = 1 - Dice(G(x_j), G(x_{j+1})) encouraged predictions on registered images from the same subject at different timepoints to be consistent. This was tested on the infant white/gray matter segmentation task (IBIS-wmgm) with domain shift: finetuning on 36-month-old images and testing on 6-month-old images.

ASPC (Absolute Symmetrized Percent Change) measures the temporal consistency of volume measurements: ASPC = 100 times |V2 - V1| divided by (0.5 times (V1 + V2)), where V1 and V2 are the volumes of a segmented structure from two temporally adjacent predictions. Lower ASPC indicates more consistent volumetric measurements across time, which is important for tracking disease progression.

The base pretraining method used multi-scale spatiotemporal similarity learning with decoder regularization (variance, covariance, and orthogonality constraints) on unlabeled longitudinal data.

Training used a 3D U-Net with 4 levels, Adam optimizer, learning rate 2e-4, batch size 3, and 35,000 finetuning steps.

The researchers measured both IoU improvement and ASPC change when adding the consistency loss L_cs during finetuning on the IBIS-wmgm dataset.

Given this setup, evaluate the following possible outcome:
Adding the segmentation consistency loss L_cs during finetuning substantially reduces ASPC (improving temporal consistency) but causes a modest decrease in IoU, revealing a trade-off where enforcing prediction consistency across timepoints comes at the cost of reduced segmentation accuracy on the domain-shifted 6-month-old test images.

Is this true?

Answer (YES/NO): NO